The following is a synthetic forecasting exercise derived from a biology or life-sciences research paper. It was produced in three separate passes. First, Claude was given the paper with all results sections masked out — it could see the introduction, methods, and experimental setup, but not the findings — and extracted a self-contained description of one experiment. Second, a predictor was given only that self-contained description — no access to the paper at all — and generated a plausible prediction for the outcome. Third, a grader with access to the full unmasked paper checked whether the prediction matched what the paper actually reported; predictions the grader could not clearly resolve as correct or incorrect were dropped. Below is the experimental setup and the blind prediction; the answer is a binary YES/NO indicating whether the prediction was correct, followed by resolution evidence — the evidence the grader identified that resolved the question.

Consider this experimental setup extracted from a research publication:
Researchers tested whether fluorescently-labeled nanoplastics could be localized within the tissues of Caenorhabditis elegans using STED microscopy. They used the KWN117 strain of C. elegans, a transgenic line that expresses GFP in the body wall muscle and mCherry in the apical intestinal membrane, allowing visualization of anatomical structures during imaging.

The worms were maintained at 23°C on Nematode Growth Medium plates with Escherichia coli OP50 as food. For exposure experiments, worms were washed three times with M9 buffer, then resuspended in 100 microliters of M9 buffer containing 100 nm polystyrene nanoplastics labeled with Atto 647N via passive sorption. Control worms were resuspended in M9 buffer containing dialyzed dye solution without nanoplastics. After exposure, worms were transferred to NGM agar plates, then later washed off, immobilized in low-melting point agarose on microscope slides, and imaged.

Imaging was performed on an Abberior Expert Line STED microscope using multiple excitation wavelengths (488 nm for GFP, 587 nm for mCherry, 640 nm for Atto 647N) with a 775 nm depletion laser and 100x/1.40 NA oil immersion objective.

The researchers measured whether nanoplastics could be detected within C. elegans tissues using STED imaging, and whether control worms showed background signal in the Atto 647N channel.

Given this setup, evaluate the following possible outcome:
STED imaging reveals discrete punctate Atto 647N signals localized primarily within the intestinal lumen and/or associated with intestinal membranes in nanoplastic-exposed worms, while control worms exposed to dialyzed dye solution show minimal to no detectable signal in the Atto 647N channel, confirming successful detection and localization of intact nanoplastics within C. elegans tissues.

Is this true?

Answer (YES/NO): NO